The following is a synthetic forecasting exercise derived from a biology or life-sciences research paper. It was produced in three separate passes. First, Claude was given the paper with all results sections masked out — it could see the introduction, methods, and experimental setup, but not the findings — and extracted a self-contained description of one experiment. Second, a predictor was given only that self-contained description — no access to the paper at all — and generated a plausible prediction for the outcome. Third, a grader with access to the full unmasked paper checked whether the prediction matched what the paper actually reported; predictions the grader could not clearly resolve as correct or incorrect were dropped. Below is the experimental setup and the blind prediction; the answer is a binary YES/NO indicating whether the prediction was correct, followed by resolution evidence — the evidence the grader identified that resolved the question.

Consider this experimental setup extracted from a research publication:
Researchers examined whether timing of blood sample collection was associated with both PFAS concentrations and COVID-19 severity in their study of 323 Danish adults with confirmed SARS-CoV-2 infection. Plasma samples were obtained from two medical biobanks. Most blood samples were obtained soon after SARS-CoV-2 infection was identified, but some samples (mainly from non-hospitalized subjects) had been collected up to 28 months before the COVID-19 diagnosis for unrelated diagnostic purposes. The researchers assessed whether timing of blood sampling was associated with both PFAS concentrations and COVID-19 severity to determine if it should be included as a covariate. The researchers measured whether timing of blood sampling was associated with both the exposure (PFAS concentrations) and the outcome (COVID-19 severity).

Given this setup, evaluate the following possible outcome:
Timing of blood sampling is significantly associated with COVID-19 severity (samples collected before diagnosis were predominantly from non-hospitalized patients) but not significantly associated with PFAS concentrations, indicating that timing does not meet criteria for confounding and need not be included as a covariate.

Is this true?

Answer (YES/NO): NO